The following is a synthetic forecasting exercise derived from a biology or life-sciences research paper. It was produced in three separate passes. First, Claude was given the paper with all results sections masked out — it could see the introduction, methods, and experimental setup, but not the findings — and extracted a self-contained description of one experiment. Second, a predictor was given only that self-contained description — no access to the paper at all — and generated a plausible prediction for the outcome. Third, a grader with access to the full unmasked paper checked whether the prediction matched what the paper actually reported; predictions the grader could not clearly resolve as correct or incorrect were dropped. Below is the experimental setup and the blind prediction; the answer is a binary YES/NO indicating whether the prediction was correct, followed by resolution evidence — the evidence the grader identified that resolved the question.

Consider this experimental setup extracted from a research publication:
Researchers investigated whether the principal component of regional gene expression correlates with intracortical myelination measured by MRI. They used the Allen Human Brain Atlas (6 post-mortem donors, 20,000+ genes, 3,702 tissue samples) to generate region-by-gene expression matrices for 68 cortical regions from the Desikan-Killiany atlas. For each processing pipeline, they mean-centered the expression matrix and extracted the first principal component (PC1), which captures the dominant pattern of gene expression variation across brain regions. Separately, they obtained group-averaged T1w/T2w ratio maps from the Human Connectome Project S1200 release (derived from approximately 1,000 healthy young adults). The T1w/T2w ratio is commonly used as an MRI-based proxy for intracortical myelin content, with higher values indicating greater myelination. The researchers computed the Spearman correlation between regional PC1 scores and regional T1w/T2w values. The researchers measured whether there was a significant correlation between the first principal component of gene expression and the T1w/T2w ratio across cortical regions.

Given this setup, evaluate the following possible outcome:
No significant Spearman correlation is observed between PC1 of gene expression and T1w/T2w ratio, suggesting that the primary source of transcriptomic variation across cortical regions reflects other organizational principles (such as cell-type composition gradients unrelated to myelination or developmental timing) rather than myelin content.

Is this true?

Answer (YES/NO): NO